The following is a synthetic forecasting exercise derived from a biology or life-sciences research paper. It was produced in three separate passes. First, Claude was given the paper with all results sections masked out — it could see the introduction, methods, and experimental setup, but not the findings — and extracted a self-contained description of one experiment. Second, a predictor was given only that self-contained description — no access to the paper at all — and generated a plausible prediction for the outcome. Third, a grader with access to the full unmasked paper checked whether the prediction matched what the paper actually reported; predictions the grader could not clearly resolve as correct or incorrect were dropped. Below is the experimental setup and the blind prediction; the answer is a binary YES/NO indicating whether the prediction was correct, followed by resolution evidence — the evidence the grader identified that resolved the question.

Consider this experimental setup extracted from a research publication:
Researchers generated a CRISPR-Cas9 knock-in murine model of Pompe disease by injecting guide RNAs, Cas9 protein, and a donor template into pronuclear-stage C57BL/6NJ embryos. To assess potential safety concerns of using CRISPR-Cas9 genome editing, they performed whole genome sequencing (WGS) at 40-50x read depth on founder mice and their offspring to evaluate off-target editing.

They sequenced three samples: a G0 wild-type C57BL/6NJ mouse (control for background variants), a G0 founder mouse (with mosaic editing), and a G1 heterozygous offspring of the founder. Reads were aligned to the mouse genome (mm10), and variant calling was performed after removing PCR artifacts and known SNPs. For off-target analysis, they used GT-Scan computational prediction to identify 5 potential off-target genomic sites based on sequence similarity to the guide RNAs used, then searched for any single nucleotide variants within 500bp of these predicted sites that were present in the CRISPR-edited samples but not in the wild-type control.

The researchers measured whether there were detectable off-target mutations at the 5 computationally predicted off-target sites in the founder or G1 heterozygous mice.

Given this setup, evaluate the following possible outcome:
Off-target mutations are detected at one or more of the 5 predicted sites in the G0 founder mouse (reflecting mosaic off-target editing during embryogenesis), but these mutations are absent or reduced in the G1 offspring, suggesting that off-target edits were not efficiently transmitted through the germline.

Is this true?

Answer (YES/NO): NO